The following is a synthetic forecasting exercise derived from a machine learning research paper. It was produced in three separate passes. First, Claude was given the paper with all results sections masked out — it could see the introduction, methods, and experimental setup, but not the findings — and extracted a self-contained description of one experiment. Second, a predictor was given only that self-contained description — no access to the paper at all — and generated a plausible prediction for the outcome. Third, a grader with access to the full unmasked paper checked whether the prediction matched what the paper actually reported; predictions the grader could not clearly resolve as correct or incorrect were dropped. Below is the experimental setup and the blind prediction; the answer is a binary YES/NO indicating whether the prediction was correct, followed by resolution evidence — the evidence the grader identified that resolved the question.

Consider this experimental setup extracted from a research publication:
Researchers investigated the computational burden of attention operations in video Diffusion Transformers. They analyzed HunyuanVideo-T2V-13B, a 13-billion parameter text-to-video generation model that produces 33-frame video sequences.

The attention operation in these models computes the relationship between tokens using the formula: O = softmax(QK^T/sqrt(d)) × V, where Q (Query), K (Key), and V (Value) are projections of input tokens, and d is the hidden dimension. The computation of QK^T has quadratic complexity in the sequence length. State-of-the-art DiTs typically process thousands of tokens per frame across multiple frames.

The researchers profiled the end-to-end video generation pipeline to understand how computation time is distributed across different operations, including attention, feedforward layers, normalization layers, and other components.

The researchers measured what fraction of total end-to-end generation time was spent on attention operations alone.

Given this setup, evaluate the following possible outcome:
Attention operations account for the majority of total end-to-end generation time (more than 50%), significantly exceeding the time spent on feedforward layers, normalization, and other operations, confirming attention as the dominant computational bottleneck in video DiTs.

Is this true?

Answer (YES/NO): YES